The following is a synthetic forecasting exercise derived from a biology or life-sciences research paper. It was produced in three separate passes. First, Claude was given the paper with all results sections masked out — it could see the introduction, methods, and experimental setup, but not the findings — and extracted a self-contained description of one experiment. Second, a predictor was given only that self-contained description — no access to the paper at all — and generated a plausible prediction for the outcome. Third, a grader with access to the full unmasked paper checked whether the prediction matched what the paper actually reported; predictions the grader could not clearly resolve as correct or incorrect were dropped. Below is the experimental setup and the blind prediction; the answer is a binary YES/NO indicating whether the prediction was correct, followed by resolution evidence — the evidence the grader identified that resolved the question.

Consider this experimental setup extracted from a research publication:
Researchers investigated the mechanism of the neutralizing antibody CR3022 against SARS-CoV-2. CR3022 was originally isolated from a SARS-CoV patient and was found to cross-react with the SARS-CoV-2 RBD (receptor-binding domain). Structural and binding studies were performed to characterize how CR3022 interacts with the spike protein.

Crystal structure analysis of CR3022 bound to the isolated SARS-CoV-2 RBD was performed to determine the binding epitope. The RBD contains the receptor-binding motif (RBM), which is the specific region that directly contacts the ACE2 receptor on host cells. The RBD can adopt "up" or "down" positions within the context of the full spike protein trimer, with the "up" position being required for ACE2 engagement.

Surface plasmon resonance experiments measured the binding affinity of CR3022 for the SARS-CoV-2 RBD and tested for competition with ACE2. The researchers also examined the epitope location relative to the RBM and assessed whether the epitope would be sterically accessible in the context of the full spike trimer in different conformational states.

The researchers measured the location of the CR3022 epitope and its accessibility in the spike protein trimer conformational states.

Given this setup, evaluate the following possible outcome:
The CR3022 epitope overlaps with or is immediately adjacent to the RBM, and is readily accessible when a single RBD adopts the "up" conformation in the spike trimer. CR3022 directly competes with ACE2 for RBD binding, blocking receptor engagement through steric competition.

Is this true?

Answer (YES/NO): NO